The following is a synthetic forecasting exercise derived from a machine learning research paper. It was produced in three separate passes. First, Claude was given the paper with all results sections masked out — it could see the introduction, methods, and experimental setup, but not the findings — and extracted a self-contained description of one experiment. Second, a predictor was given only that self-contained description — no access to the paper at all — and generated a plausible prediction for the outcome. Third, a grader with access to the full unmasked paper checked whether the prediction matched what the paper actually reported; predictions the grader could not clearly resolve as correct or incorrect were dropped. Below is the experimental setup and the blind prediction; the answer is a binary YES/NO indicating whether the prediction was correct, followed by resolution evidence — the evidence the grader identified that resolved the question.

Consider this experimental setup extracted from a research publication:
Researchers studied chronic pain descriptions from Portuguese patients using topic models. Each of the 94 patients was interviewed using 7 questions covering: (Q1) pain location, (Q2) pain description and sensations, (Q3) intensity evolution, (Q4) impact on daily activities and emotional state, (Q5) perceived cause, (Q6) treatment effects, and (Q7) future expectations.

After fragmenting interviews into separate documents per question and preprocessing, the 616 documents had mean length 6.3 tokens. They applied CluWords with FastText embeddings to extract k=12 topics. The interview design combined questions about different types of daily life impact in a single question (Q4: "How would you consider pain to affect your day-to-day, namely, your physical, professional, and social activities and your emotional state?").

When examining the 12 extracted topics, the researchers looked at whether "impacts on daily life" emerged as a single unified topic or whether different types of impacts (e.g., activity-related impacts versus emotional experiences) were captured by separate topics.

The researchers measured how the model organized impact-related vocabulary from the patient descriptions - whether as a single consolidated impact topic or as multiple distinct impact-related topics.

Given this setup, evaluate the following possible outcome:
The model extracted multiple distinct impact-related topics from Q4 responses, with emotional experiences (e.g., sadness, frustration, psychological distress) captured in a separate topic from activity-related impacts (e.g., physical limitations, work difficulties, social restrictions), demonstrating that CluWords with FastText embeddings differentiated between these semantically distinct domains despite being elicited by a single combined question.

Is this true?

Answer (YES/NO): YES